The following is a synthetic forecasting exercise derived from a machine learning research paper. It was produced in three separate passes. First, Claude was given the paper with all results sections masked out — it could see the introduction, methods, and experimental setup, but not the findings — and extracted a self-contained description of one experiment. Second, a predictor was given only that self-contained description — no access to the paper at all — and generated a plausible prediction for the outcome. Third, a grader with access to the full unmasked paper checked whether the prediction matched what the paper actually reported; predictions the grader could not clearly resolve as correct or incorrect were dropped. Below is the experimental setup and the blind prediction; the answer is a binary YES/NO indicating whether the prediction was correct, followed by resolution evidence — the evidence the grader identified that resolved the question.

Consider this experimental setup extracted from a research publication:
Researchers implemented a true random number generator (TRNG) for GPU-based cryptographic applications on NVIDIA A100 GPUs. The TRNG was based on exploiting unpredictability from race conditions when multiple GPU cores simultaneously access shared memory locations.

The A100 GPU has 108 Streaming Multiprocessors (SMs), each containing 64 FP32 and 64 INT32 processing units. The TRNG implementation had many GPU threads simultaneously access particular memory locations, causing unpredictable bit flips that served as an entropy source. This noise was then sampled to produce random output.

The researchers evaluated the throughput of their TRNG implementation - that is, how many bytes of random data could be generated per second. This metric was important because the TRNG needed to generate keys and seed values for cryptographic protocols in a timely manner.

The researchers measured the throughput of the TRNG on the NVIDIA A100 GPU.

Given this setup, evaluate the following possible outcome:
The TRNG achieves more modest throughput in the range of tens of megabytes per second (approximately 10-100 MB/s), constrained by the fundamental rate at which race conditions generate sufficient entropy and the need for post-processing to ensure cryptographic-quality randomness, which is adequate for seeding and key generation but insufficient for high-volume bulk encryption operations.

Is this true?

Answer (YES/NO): NO